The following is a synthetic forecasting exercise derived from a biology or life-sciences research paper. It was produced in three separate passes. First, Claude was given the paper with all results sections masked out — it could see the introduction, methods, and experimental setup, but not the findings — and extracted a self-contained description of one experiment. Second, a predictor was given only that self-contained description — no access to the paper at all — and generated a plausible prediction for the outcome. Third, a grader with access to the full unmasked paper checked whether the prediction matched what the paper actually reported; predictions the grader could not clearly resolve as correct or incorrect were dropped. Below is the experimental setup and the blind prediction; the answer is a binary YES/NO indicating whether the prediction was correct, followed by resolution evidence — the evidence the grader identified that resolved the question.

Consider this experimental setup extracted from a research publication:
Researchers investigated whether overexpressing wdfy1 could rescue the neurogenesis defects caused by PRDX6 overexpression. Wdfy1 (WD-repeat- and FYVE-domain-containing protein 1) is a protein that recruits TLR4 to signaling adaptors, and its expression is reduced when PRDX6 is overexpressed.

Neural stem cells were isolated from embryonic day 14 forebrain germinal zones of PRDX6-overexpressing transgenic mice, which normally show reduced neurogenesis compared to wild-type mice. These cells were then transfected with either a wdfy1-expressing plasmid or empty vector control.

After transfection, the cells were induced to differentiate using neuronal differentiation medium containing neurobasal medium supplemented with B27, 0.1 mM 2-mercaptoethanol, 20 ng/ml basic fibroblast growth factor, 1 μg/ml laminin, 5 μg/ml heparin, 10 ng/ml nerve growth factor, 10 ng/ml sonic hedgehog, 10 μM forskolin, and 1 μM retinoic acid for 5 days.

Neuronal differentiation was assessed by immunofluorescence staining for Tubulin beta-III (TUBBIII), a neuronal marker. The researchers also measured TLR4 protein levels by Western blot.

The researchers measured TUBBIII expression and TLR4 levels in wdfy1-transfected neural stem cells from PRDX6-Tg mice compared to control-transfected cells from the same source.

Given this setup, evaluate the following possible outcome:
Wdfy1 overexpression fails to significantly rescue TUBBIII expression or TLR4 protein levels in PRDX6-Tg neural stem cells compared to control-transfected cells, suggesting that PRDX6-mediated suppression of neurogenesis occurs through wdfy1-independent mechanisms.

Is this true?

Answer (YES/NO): NO